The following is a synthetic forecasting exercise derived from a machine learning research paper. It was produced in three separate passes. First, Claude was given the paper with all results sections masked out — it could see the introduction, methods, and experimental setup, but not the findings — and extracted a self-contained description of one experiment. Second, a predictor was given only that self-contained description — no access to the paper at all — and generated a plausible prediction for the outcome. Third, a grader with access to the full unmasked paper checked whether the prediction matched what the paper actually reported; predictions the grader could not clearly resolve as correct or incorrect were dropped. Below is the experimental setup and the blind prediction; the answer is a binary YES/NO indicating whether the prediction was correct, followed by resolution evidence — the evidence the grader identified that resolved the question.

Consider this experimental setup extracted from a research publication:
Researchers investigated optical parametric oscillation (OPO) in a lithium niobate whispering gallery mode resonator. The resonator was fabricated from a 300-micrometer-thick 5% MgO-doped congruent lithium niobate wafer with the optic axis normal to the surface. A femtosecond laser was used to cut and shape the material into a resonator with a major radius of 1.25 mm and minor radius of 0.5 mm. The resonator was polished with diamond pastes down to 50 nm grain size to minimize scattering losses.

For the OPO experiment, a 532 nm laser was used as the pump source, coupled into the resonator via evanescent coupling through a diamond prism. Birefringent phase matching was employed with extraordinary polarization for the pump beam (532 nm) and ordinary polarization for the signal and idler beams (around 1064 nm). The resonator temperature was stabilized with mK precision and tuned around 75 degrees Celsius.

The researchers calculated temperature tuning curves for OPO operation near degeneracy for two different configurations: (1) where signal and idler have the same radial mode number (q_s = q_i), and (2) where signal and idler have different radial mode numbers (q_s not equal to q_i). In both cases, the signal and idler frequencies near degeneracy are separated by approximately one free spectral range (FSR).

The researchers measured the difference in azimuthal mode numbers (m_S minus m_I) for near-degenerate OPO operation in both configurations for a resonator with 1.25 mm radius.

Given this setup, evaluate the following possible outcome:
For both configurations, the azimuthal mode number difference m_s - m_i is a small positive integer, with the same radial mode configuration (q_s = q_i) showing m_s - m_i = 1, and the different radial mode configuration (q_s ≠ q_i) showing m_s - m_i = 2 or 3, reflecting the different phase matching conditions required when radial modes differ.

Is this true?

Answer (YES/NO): NO